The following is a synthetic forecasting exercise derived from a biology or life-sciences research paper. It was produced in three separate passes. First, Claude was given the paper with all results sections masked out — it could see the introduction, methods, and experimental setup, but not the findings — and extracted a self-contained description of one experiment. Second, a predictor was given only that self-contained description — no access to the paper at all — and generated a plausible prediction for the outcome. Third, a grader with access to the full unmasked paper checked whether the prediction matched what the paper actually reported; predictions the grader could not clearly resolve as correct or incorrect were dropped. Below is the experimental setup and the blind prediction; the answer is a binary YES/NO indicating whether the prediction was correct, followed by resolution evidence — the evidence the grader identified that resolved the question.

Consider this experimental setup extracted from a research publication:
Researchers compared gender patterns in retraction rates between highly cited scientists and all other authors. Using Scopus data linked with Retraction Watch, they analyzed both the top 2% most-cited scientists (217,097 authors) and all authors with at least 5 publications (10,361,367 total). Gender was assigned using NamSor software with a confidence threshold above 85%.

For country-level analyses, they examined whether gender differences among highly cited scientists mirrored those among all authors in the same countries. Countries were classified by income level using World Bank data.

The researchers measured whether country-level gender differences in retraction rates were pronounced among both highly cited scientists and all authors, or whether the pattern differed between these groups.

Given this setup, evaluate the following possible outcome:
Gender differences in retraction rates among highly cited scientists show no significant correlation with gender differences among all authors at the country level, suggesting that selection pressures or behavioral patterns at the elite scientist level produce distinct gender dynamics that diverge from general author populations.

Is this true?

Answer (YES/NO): NO